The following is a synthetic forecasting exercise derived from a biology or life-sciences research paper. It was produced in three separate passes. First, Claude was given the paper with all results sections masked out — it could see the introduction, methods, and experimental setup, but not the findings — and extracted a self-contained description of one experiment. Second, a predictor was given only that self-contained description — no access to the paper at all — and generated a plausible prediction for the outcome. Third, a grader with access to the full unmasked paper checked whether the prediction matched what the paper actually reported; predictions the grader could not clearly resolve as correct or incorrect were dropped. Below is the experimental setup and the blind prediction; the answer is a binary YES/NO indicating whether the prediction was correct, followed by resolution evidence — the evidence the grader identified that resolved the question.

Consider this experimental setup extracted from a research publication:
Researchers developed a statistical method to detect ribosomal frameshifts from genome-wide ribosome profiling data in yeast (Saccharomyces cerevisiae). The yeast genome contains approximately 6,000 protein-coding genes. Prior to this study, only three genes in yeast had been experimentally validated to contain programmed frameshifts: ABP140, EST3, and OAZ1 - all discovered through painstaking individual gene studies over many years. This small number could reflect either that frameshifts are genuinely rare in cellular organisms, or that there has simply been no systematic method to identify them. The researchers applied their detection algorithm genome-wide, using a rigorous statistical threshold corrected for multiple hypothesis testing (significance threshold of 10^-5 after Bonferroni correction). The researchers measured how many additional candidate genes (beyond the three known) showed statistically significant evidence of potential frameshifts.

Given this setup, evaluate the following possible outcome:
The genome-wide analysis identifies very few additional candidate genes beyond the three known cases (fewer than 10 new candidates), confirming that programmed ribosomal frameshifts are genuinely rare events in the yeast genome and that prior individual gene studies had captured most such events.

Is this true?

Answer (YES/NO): NO